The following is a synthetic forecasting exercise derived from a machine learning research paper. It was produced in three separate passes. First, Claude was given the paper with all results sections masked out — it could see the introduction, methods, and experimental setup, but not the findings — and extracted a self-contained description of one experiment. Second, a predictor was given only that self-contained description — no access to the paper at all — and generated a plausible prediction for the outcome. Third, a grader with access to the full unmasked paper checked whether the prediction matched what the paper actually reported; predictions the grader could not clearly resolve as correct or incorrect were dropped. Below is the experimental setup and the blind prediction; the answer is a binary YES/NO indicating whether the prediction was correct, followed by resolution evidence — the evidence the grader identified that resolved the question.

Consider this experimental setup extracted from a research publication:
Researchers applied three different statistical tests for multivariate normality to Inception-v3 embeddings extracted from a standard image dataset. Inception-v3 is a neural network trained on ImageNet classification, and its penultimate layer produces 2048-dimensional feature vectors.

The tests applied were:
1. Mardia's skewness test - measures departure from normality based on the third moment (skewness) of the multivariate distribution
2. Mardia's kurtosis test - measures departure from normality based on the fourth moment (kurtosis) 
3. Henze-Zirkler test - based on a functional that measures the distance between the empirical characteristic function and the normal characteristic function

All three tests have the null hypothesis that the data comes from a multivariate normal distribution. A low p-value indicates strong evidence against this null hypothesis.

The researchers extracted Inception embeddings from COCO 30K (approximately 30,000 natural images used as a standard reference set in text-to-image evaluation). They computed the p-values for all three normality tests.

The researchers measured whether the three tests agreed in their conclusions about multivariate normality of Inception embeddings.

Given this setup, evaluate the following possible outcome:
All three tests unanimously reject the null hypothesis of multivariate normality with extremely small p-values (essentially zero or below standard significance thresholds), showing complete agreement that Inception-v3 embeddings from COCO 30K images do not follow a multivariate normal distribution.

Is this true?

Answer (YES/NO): YES